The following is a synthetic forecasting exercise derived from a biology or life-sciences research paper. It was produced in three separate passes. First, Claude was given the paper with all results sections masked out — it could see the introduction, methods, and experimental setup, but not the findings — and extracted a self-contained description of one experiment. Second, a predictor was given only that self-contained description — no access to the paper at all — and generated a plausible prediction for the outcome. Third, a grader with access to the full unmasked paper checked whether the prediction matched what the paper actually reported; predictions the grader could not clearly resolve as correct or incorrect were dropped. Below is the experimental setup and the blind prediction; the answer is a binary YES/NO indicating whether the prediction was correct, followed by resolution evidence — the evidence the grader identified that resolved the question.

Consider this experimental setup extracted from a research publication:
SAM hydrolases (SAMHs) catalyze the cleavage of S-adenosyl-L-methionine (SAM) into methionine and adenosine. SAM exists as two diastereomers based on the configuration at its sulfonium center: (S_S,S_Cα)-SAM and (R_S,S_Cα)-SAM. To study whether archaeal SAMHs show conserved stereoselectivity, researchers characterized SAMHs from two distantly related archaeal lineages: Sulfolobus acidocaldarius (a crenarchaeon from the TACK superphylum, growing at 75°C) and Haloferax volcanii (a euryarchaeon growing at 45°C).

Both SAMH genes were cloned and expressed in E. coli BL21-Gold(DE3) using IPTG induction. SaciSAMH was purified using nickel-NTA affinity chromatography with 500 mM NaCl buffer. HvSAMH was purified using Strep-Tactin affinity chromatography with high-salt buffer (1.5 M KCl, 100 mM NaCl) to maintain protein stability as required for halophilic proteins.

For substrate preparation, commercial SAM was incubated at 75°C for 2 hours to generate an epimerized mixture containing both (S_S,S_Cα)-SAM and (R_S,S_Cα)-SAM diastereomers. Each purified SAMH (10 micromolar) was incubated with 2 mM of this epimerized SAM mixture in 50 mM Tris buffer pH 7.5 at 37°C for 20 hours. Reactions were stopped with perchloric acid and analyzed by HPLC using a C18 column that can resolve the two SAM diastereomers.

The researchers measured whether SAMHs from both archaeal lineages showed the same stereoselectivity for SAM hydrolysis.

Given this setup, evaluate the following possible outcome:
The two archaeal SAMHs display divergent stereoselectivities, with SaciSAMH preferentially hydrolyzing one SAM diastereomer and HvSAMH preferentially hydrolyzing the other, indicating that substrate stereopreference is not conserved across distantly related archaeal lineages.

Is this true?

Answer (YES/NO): NO